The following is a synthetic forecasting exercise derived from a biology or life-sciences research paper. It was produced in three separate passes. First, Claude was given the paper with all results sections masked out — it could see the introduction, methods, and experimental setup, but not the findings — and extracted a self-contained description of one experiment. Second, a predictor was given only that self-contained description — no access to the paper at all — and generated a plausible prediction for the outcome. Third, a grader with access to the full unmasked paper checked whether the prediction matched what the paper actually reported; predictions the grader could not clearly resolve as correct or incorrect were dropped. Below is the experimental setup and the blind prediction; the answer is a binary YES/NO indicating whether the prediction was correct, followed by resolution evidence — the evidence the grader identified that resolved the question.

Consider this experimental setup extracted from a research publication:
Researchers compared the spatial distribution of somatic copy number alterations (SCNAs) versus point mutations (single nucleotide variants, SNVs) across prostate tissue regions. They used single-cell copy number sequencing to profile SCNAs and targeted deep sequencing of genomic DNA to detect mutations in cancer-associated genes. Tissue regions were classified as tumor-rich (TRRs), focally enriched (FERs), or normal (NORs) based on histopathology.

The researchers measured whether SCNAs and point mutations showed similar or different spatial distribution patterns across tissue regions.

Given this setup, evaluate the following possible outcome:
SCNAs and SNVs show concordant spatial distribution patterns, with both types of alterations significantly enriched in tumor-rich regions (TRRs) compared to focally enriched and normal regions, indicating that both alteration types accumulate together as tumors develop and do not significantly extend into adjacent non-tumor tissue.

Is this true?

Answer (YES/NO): NO